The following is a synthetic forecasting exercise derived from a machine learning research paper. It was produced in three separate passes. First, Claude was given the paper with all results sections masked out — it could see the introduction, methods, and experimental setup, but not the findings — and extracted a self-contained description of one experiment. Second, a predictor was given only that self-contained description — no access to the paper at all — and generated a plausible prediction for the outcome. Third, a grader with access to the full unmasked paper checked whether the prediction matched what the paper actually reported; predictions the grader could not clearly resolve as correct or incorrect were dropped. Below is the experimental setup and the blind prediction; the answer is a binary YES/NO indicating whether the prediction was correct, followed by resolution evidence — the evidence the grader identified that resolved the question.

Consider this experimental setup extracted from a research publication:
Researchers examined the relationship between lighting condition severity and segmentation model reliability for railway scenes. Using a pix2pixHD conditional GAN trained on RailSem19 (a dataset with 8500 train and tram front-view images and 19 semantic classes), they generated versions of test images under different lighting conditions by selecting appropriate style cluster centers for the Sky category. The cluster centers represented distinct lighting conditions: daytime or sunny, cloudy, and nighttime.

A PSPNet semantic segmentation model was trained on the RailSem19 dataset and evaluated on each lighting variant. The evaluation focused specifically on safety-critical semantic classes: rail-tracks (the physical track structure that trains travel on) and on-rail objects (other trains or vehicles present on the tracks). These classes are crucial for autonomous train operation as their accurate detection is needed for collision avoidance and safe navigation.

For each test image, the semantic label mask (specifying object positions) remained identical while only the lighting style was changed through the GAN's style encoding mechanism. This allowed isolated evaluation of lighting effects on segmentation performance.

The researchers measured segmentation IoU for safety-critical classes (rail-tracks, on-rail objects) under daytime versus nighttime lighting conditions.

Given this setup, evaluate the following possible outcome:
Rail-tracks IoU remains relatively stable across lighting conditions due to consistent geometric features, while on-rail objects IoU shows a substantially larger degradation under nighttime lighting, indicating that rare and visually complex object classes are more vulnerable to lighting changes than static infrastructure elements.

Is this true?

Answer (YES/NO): YES